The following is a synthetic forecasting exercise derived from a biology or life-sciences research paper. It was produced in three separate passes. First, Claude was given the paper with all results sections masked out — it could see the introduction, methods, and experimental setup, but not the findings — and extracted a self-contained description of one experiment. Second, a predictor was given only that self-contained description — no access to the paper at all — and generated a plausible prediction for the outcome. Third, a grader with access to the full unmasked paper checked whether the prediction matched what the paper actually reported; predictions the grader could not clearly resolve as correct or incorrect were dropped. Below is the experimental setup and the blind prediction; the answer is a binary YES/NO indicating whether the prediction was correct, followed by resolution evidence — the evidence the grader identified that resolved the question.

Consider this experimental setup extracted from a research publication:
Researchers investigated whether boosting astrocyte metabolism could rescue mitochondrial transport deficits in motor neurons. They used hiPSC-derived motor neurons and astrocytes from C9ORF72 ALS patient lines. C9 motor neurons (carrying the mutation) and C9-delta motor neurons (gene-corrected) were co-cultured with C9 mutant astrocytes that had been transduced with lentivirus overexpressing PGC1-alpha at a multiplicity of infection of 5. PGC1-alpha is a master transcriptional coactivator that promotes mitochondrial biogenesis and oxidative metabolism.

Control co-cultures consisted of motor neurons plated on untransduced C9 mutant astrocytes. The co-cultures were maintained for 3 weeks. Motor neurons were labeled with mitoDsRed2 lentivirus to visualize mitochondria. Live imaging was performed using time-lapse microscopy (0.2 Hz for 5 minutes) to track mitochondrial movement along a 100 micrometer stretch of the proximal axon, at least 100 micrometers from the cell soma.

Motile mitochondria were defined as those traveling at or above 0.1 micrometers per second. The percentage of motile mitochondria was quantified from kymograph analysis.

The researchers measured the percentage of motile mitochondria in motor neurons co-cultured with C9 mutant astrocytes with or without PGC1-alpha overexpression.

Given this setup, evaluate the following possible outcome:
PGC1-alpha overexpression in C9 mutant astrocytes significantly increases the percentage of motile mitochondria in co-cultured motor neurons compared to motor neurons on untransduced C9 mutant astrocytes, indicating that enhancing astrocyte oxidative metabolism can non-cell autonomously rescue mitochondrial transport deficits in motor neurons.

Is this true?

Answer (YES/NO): YES